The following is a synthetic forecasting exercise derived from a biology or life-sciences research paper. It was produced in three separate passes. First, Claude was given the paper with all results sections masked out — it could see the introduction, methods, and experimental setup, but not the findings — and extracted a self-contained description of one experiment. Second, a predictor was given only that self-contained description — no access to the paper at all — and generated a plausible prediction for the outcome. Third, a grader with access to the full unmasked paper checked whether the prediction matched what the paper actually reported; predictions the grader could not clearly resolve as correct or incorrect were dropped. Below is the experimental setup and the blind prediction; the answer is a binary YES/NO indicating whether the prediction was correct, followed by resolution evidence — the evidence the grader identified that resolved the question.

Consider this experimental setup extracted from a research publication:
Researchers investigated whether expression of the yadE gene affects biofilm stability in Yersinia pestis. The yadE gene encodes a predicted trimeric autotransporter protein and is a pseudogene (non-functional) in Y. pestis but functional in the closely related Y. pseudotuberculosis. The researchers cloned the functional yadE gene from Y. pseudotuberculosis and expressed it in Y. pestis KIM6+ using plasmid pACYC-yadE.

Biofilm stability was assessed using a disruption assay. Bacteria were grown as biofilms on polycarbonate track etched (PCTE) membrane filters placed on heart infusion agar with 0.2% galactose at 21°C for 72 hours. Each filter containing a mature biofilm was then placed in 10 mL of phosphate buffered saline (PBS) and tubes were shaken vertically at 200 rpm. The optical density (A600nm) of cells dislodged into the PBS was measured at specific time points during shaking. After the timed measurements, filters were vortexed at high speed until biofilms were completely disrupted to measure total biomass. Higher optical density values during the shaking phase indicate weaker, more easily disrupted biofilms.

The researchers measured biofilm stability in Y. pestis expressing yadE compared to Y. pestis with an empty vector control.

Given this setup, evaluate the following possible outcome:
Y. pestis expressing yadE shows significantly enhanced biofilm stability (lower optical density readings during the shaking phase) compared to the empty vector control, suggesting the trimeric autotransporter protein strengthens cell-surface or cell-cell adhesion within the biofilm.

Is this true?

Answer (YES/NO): NO